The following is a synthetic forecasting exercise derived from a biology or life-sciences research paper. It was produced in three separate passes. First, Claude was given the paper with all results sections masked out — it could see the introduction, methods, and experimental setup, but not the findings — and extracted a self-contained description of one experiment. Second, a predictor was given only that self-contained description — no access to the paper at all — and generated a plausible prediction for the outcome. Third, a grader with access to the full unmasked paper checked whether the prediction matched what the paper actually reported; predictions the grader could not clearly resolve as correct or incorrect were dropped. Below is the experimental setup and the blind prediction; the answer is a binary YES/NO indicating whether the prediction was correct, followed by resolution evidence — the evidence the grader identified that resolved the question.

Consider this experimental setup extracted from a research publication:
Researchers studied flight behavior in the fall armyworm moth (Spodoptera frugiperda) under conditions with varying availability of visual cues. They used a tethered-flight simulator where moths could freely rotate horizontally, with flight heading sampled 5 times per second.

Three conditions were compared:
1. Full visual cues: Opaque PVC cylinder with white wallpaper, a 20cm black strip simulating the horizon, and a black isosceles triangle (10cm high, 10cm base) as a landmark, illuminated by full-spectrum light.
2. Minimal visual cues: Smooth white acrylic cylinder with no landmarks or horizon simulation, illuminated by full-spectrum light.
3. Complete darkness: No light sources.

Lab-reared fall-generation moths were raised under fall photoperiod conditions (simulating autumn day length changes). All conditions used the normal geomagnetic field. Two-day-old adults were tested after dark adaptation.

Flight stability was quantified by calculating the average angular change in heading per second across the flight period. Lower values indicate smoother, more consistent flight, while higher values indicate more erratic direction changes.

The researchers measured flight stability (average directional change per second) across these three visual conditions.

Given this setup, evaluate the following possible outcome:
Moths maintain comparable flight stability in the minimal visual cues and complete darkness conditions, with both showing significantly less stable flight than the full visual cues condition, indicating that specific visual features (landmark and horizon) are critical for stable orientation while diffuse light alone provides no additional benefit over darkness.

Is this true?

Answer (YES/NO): YES